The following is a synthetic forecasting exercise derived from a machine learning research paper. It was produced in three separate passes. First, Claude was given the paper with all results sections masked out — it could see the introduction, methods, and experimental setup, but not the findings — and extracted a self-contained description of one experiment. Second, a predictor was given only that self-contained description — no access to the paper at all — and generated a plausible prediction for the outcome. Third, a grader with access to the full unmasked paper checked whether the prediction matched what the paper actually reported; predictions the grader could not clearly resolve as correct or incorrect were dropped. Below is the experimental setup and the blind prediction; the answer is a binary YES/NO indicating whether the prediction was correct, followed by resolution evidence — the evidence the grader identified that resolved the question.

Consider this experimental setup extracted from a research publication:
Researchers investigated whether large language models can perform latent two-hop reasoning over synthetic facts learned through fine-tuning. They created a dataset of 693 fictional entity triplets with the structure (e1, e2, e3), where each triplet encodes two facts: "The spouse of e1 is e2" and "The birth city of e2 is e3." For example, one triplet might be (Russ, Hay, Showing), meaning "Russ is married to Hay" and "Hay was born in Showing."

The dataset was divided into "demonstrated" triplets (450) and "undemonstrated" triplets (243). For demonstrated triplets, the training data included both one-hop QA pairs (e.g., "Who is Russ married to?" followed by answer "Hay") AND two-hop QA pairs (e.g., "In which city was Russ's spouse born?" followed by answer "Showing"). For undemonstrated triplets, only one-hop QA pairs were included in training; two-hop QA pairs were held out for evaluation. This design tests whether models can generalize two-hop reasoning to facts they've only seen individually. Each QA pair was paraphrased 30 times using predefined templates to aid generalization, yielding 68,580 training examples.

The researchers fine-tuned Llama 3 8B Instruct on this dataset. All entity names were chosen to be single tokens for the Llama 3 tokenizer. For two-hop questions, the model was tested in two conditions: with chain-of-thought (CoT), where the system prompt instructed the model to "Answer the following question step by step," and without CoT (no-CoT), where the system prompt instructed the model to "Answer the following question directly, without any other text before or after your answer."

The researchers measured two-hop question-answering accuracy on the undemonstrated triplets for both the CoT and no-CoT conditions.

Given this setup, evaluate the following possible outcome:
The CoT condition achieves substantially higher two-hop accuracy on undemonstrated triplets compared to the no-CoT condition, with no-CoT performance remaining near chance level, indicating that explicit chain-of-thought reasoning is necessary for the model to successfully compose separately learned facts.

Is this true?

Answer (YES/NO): YES